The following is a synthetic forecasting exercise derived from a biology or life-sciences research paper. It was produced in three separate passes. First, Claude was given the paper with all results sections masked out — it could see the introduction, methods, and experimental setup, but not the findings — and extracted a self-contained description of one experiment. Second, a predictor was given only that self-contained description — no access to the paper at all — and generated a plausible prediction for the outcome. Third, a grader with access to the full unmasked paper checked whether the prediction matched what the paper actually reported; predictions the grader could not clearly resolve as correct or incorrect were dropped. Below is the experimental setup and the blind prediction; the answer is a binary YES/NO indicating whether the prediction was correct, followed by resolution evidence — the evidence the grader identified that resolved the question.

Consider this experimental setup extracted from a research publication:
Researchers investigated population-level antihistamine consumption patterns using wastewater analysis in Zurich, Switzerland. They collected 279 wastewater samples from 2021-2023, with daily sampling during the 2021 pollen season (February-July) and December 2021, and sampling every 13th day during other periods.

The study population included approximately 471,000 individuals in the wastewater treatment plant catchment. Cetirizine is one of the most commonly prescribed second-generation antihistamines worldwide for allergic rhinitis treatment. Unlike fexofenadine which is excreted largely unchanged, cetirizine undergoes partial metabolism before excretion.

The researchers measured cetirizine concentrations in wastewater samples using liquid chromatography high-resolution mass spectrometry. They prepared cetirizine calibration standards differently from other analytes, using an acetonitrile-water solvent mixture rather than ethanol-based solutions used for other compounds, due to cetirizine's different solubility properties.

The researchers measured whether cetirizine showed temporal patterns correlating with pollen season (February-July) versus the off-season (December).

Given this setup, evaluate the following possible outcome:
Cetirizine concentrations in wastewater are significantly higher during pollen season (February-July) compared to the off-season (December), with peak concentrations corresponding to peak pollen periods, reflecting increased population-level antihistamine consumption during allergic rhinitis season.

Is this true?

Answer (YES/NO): YES